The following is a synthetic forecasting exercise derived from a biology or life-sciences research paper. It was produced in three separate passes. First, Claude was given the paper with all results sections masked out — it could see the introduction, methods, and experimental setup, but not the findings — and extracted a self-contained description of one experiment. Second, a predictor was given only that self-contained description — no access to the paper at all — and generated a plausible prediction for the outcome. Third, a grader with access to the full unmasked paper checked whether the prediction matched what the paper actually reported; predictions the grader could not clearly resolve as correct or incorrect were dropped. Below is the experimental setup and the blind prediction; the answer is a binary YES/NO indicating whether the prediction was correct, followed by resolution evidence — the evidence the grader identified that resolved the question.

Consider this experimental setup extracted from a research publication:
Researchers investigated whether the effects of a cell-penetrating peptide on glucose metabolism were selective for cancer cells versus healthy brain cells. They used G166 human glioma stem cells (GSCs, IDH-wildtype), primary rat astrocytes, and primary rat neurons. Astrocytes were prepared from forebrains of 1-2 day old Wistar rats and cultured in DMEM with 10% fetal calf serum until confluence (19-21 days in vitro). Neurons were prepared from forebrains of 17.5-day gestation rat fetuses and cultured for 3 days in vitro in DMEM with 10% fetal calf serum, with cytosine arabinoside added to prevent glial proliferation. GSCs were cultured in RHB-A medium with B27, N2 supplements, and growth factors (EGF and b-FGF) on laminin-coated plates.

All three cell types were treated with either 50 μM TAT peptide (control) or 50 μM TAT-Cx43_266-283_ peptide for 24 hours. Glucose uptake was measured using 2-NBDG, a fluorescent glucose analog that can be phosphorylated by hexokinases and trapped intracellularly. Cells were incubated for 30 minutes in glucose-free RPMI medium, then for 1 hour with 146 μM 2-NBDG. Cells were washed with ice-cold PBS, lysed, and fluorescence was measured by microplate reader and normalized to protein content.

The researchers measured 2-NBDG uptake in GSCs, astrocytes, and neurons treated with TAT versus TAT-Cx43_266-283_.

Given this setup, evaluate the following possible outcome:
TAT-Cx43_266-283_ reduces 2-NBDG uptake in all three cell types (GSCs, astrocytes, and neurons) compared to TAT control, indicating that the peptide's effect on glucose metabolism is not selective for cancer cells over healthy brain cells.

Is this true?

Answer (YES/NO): NO